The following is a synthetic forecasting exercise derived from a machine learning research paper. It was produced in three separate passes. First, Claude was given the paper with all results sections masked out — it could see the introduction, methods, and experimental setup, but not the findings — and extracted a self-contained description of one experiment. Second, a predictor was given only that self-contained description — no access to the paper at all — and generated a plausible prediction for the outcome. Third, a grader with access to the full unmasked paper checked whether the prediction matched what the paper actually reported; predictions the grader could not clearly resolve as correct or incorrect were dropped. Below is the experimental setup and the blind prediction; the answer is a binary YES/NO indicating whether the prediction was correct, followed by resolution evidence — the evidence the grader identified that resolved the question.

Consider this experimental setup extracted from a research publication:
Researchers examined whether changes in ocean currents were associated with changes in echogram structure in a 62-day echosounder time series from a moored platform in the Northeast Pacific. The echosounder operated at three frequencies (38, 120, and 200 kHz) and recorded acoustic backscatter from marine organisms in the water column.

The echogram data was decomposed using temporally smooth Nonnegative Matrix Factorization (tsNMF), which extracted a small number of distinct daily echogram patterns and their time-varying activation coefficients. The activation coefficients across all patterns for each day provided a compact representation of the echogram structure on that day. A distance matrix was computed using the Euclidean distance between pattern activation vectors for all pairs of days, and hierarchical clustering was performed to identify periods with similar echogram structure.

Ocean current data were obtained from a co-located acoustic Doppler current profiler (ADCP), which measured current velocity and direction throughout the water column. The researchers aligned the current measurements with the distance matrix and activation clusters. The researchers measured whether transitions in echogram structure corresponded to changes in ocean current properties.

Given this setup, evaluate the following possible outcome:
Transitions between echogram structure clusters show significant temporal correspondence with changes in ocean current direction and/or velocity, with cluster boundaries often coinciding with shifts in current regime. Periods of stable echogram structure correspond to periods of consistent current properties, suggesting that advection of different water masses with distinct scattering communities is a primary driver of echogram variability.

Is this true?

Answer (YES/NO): NO